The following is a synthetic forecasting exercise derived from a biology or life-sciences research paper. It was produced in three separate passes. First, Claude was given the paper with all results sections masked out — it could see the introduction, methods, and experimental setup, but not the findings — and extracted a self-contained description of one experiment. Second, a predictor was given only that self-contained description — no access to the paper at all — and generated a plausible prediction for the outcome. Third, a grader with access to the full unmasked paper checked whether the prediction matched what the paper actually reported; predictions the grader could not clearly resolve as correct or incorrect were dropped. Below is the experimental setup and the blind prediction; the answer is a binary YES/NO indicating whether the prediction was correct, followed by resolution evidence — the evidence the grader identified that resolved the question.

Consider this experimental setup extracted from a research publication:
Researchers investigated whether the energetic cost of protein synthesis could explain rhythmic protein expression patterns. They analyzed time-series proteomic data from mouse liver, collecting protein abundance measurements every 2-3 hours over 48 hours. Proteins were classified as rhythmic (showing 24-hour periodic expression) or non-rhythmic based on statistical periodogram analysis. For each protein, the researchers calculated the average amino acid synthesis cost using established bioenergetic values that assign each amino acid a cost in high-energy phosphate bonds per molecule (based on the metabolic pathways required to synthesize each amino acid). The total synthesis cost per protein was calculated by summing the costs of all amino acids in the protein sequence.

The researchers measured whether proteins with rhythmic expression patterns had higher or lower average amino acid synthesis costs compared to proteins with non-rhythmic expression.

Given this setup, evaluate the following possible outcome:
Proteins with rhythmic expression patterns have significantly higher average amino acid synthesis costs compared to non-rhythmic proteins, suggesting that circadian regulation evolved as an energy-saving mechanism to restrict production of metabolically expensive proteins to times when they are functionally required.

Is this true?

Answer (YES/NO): YES